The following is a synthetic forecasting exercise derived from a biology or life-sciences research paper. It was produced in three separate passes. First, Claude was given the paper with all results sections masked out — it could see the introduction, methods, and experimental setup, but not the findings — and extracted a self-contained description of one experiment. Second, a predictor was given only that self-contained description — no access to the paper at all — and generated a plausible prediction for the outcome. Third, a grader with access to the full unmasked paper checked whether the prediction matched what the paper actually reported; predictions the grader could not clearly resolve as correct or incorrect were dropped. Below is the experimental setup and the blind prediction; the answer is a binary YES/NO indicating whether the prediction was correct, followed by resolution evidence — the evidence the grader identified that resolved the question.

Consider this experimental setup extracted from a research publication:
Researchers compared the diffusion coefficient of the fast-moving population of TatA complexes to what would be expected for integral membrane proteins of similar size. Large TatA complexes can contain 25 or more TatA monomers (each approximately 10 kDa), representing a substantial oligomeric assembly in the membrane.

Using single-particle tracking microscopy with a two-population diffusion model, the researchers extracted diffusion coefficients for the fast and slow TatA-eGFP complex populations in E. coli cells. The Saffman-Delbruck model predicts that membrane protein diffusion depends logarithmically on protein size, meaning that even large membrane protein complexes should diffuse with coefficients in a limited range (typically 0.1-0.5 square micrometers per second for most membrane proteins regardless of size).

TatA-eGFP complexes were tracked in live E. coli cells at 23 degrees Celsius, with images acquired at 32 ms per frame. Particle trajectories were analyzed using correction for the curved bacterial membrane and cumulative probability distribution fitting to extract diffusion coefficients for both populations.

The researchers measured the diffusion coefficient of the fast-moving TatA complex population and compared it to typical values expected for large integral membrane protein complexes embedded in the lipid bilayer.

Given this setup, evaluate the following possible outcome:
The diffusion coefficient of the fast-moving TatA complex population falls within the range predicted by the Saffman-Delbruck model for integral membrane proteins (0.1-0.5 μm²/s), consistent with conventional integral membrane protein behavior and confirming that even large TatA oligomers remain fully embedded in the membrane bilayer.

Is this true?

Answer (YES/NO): NO